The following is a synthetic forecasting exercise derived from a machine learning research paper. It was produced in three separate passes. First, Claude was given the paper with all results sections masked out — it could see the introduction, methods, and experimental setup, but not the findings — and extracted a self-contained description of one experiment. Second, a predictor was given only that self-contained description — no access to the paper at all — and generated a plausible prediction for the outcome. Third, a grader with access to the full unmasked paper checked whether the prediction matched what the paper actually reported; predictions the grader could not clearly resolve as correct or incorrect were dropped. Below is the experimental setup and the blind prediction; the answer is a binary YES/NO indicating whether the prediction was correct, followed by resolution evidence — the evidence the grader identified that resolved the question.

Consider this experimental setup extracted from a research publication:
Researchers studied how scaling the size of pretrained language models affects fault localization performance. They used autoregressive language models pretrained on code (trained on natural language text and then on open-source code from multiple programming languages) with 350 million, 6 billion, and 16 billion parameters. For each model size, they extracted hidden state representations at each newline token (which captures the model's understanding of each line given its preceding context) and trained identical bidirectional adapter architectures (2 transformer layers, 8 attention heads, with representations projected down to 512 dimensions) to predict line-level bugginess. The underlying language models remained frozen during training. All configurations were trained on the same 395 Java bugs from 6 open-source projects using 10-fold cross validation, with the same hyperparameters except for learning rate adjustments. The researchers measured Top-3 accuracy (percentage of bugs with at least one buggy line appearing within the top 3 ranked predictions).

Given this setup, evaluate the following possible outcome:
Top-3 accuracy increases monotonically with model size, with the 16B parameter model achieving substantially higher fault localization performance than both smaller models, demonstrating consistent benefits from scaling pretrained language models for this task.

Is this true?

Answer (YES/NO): YES